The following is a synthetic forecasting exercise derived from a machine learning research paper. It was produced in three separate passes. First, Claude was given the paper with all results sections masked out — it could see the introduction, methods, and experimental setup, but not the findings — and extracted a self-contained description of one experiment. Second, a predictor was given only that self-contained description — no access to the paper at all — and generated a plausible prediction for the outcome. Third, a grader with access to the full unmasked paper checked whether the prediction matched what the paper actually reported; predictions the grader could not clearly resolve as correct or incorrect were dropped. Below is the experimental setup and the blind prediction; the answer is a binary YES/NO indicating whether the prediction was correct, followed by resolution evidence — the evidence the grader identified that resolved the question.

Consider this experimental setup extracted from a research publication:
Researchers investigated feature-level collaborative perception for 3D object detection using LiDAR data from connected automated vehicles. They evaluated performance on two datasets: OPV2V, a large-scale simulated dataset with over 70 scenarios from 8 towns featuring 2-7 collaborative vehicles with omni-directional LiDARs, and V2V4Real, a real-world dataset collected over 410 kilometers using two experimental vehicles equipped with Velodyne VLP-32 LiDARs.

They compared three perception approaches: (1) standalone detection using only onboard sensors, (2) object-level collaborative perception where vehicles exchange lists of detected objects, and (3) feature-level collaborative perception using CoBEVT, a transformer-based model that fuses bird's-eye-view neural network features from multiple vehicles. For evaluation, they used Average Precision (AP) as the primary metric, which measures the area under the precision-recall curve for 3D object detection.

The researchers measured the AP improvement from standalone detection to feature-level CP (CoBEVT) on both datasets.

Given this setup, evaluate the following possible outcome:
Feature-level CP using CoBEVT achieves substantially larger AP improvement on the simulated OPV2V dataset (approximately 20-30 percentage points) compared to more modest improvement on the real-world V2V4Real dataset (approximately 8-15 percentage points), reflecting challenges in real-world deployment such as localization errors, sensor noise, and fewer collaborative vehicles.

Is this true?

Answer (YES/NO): NO